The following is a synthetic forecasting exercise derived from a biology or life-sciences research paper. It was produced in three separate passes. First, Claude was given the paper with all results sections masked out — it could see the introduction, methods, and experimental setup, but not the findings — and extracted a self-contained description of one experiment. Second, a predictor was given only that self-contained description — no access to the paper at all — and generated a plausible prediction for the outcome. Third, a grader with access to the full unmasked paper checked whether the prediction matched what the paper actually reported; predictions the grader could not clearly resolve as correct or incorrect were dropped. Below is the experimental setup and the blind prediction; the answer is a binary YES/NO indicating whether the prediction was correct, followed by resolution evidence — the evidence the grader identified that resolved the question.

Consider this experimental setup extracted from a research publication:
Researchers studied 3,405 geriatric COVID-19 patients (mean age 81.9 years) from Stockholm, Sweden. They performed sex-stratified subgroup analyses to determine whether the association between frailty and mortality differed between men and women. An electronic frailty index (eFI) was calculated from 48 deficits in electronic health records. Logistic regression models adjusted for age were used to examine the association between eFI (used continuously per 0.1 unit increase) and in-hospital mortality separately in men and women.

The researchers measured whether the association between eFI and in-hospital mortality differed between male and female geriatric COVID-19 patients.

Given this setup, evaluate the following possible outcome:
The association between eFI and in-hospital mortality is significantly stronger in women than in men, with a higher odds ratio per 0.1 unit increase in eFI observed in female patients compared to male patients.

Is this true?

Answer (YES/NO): NO